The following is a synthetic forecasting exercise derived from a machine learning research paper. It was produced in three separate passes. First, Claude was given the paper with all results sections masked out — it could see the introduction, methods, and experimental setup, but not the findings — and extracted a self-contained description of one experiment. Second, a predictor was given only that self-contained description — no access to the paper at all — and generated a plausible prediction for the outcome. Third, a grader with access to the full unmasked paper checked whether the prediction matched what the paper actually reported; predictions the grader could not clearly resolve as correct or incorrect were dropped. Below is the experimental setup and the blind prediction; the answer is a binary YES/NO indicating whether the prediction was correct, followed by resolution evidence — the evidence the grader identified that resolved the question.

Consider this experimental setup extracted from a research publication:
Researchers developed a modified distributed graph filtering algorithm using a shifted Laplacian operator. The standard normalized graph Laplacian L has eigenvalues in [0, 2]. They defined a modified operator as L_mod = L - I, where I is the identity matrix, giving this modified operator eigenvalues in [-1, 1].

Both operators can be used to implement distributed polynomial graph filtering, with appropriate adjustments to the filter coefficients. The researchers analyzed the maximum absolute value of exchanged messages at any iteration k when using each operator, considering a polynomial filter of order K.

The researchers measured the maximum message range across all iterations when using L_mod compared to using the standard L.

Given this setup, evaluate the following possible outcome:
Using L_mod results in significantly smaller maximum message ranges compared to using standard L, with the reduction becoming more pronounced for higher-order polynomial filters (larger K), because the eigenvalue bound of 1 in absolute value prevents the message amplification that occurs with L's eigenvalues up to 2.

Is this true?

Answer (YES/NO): YES